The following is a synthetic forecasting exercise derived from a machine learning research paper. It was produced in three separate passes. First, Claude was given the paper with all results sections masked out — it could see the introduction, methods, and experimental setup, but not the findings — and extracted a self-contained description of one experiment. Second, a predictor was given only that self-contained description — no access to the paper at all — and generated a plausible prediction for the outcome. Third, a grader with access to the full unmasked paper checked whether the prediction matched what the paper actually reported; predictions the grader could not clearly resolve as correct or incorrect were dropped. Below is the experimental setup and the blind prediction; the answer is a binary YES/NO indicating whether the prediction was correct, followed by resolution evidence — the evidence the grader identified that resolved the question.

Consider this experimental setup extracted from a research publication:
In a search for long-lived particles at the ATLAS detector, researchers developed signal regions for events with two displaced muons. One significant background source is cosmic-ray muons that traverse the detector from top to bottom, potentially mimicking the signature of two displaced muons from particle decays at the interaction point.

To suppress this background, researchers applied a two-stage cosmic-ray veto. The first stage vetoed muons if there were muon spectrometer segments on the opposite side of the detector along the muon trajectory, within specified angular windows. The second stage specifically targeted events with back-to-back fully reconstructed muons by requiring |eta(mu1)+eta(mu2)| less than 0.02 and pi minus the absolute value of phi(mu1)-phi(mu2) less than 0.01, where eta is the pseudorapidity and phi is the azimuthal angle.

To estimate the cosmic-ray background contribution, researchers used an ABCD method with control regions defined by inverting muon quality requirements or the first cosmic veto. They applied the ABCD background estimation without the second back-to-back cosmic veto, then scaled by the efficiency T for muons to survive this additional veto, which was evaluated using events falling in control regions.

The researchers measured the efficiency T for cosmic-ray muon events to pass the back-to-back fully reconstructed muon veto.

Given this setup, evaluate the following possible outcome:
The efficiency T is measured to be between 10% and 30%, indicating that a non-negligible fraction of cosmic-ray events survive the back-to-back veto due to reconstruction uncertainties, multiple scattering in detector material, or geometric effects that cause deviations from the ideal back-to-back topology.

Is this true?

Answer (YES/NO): NO